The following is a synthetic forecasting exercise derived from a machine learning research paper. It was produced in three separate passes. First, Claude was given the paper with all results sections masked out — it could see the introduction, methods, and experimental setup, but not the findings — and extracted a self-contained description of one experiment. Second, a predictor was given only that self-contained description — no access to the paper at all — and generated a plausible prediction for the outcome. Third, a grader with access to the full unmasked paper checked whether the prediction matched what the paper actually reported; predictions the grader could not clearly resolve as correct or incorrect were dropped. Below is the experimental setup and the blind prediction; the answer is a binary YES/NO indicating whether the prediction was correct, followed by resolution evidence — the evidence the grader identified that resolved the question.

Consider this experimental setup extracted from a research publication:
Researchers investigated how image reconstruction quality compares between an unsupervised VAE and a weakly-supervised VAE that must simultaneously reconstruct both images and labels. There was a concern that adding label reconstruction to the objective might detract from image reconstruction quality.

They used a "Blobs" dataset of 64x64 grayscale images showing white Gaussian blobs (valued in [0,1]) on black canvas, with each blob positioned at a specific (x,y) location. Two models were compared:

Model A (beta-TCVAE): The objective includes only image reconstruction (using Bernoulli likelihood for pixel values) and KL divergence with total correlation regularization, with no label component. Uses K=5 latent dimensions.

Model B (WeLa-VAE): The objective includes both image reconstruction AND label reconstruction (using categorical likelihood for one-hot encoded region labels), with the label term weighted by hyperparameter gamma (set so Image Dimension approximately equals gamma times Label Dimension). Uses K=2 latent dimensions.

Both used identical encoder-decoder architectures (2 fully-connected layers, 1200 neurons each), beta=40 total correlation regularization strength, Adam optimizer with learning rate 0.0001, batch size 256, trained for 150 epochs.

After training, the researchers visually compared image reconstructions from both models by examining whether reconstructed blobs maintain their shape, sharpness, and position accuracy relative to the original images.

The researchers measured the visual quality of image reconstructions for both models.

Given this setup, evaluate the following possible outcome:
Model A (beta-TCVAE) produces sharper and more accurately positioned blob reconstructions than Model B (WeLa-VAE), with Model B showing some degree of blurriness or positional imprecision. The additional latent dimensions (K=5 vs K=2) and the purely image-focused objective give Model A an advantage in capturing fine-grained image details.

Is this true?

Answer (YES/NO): NO